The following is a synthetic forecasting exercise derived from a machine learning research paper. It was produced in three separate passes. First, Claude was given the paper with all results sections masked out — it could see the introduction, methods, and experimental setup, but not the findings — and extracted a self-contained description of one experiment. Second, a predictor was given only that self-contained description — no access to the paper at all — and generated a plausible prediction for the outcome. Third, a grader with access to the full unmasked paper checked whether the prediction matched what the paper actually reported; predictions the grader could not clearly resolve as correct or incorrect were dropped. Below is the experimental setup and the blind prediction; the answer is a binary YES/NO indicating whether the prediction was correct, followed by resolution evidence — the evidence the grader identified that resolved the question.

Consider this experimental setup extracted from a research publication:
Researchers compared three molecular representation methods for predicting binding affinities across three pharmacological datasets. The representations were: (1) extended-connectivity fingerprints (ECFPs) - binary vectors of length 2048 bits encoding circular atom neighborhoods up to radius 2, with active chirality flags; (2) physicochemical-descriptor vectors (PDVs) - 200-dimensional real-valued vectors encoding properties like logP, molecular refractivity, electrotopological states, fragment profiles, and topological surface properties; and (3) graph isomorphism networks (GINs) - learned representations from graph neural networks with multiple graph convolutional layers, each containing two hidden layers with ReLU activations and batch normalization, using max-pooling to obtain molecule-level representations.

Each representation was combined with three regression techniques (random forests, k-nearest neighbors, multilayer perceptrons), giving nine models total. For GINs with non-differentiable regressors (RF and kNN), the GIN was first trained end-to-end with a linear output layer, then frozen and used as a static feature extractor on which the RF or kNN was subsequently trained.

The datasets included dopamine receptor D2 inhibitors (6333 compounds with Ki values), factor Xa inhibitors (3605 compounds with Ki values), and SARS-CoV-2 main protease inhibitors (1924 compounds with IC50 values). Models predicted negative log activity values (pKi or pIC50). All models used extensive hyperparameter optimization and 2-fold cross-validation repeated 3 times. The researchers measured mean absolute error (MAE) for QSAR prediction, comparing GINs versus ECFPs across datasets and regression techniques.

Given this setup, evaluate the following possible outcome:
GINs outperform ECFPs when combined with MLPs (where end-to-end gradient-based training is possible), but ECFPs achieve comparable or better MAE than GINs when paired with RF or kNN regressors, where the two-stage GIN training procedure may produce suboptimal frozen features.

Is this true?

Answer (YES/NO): NO